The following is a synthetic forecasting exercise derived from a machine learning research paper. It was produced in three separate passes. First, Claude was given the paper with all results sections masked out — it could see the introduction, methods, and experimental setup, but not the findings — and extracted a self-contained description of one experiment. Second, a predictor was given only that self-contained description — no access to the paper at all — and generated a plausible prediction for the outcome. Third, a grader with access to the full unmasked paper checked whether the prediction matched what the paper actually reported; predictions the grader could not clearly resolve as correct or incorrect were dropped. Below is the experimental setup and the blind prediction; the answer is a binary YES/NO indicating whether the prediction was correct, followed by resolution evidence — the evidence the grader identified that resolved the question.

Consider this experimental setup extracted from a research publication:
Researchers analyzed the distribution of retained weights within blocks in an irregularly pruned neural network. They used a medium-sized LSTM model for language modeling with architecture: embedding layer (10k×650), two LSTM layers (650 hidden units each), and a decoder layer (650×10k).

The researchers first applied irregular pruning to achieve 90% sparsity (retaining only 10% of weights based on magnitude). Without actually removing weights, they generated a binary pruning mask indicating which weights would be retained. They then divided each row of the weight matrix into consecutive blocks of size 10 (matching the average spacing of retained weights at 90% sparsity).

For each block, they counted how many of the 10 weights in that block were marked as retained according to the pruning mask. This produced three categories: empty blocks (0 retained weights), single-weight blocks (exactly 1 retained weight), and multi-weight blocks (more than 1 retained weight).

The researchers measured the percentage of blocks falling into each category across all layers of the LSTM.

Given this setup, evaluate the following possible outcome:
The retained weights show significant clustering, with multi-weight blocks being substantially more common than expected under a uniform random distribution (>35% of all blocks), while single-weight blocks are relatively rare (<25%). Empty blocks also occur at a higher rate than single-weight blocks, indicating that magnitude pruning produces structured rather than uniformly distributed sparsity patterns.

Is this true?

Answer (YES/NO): NO